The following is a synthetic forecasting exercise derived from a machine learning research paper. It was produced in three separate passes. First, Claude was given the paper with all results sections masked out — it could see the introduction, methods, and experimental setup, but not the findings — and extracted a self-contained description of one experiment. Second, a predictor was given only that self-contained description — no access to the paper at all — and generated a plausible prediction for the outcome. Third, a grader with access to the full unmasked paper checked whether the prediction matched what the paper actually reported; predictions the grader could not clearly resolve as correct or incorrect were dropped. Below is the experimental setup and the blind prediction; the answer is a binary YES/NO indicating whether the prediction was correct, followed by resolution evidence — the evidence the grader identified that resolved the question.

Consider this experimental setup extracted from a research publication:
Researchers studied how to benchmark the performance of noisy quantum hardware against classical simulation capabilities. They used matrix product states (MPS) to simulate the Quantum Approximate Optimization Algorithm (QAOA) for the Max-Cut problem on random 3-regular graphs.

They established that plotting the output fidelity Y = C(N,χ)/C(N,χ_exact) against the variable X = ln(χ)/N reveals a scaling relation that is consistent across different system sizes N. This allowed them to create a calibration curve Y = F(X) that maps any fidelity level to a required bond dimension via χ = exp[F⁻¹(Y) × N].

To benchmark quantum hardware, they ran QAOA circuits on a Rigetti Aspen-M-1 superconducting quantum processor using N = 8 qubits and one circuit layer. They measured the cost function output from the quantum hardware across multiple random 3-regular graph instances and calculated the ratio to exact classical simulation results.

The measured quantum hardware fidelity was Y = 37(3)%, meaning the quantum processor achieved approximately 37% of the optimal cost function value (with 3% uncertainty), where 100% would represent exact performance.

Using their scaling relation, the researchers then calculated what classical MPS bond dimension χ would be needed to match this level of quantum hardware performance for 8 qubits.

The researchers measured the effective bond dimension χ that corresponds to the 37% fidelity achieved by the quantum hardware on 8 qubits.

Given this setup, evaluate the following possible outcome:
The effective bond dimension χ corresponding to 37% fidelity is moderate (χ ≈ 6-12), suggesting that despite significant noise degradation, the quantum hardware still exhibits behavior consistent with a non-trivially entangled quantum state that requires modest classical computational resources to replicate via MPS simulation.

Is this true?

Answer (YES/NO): NO